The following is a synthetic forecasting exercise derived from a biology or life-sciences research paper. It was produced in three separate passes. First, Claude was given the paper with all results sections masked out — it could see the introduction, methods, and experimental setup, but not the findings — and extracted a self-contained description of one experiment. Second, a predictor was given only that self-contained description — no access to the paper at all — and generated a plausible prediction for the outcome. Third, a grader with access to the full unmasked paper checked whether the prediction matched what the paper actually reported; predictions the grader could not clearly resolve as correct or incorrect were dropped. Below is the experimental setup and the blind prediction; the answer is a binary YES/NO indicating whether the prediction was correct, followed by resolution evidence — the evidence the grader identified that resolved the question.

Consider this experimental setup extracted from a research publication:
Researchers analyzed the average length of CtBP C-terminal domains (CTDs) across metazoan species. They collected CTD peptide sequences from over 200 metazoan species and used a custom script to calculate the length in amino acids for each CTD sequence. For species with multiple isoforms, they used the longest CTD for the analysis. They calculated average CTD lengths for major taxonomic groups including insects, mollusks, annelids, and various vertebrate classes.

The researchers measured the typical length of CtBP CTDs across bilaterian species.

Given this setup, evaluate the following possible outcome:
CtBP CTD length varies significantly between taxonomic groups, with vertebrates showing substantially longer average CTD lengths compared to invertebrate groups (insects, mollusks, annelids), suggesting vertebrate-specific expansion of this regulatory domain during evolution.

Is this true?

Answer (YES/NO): NO